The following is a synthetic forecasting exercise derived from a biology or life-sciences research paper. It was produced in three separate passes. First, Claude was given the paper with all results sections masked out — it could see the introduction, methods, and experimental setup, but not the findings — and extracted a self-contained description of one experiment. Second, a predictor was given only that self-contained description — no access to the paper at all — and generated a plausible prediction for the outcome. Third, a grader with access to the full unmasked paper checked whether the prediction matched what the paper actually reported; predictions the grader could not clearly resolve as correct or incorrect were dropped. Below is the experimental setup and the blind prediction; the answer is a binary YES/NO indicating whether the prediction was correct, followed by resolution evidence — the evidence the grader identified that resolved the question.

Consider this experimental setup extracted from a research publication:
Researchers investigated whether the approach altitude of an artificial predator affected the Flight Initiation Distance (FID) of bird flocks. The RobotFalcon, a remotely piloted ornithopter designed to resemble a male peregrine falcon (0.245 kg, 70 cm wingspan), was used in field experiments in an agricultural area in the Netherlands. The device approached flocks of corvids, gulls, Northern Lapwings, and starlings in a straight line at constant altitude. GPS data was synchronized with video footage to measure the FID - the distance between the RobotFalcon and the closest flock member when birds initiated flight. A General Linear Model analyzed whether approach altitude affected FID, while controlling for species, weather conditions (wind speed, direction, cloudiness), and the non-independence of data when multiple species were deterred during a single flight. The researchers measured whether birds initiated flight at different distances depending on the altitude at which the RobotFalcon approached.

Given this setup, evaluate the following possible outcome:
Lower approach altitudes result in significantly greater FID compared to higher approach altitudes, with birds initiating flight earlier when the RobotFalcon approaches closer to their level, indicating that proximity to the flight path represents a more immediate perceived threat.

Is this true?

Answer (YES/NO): NO